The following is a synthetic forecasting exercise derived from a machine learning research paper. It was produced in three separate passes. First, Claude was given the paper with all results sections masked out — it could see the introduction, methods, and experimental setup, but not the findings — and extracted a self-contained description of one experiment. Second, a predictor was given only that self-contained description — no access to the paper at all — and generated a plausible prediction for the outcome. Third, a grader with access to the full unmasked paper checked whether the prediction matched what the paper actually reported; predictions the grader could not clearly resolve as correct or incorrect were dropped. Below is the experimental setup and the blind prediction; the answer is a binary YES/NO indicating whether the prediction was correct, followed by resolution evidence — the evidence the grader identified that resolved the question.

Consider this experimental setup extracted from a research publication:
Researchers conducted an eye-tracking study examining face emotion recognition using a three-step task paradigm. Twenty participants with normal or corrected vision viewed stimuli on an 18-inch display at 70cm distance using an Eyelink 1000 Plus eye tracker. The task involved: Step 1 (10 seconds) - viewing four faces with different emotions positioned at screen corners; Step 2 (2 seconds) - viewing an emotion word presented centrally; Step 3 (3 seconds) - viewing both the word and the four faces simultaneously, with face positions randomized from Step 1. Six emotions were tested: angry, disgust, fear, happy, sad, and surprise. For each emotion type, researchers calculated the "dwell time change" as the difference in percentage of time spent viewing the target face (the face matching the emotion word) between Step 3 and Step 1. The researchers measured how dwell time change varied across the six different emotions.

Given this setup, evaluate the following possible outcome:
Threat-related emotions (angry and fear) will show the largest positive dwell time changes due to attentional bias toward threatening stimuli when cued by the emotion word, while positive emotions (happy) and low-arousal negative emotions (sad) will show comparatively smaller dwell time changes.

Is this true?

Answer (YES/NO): NO